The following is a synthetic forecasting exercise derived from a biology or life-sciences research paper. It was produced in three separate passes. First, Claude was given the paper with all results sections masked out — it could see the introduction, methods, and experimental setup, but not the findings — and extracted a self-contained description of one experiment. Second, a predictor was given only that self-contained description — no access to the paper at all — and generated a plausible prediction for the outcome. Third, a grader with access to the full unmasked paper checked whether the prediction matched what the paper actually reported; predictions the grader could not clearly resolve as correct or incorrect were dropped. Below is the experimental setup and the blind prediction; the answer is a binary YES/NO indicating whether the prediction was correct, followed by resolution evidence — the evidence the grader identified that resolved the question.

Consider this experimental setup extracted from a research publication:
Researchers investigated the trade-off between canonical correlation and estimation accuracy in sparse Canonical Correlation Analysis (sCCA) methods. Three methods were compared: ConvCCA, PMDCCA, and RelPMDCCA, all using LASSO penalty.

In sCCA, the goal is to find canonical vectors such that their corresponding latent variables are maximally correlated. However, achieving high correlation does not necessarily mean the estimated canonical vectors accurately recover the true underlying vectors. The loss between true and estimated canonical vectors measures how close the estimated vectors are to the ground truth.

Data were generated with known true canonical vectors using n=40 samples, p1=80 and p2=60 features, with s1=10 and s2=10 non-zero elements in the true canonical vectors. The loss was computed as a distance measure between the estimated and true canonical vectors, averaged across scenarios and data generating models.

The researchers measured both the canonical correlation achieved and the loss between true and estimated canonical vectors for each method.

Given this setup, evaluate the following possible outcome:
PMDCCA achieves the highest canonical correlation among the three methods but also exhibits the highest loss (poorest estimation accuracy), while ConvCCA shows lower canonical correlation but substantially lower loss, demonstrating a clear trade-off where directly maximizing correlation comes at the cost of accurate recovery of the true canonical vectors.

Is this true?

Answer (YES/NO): NO